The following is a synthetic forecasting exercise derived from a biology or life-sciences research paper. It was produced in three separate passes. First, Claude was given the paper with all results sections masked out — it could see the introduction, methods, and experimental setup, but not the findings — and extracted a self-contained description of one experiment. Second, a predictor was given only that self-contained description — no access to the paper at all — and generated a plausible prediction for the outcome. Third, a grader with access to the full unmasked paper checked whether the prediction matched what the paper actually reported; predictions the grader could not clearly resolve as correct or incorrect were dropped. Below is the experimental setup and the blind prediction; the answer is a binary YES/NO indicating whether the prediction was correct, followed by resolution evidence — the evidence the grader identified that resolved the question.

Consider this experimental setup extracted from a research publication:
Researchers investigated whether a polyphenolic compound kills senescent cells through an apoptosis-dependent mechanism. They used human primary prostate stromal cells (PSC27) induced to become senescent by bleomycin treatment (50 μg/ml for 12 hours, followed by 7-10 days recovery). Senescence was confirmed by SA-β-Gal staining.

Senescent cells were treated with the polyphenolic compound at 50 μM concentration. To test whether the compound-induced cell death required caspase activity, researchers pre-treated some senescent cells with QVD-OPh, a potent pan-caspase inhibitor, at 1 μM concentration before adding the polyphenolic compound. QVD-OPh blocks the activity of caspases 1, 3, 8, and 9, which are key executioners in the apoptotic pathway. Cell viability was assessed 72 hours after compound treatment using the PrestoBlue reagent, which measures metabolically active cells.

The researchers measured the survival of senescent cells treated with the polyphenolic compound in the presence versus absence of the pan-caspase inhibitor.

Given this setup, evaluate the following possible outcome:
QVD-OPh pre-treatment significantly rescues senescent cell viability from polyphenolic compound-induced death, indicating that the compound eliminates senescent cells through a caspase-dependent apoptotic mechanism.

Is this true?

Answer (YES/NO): YES